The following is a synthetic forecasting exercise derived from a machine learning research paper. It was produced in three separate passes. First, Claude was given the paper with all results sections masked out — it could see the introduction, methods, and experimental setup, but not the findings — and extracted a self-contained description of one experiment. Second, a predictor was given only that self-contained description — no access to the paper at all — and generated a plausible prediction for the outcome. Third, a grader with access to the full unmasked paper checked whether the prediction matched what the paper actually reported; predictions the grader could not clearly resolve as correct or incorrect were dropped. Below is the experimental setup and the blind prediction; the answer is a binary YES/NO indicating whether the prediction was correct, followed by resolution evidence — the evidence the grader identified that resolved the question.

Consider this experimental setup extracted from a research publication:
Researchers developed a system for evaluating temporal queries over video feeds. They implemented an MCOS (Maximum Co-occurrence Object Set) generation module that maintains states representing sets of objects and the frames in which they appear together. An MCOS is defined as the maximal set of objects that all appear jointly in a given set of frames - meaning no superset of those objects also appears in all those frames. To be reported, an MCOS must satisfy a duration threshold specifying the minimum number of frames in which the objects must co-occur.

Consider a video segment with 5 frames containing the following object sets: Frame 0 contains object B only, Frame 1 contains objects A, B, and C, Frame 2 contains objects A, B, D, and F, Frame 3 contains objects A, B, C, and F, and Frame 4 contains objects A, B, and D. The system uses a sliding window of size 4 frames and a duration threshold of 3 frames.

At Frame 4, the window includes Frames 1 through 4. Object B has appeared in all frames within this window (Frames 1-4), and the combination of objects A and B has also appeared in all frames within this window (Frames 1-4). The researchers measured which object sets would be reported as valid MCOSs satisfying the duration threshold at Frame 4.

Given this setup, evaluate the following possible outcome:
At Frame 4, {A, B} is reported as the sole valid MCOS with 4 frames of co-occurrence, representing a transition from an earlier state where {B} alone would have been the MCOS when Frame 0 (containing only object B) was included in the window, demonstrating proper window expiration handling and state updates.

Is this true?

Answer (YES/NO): YES